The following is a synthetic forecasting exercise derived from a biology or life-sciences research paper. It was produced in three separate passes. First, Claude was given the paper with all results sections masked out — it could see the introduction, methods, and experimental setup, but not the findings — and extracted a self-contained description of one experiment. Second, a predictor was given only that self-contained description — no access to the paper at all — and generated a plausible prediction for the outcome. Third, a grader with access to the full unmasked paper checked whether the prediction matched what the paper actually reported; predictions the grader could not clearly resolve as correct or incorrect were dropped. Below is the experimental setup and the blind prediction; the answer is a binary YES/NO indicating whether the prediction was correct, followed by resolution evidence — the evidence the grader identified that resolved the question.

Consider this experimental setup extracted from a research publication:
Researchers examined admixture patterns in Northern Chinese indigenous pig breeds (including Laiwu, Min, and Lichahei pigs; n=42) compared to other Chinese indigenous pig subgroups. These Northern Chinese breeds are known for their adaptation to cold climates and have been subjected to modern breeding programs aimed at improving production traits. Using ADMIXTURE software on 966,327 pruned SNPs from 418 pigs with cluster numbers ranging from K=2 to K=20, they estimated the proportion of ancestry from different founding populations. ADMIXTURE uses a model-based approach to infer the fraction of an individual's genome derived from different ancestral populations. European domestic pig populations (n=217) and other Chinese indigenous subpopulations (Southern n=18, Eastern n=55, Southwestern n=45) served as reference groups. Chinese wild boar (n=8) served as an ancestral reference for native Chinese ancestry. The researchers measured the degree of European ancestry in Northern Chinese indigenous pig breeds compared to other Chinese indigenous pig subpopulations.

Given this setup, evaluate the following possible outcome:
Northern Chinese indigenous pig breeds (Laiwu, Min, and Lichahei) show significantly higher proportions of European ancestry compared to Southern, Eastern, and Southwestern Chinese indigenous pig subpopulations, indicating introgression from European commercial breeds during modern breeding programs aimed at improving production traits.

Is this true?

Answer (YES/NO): YES